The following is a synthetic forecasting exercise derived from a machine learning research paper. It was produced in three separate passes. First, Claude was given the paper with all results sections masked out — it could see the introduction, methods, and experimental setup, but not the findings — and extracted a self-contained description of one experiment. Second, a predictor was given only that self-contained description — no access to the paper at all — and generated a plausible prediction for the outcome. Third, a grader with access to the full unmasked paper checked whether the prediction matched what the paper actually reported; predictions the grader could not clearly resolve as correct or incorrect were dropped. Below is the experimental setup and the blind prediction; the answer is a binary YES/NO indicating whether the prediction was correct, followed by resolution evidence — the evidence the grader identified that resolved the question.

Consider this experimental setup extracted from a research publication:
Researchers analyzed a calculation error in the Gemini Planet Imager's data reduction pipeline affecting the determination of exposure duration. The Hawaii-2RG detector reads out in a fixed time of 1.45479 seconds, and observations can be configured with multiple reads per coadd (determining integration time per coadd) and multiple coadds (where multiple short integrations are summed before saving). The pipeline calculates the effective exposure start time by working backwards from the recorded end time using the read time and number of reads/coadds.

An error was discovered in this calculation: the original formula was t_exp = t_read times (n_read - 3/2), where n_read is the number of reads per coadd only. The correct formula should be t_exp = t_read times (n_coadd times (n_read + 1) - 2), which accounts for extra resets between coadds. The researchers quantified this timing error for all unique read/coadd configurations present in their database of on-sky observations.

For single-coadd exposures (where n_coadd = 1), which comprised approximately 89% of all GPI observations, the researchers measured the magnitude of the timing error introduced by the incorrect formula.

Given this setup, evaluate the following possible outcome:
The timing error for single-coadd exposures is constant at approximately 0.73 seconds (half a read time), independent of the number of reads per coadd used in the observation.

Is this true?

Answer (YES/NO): YES